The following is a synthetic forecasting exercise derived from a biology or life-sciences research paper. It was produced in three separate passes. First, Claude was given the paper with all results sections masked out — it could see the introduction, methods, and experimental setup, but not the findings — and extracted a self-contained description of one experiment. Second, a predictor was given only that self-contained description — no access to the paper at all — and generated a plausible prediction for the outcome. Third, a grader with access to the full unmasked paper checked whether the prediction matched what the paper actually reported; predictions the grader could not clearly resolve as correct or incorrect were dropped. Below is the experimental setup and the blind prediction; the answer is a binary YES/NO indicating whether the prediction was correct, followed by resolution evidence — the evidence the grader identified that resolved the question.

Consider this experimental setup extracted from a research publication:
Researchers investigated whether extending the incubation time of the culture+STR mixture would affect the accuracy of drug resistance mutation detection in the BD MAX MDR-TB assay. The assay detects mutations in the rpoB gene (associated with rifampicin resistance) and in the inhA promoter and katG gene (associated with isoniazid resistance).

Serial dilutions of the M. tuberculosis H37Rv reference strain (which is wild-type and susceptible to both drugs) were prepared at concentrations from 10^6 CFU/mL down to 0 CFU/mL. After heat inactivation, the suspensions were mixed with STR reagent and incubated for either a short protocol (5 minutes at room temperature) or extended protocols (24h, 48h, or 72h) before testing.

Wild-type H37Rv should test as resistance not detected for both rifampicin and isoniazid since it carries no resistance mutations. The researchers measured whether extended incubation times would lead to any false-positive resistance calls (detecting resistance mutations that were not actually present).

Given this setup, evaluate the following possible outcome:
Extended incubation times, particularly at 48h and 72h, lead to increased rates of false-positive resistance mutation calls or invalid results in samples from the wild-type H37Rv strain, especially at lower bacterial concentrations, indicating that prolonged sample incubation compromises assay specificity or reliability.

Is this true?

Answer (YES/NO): YES